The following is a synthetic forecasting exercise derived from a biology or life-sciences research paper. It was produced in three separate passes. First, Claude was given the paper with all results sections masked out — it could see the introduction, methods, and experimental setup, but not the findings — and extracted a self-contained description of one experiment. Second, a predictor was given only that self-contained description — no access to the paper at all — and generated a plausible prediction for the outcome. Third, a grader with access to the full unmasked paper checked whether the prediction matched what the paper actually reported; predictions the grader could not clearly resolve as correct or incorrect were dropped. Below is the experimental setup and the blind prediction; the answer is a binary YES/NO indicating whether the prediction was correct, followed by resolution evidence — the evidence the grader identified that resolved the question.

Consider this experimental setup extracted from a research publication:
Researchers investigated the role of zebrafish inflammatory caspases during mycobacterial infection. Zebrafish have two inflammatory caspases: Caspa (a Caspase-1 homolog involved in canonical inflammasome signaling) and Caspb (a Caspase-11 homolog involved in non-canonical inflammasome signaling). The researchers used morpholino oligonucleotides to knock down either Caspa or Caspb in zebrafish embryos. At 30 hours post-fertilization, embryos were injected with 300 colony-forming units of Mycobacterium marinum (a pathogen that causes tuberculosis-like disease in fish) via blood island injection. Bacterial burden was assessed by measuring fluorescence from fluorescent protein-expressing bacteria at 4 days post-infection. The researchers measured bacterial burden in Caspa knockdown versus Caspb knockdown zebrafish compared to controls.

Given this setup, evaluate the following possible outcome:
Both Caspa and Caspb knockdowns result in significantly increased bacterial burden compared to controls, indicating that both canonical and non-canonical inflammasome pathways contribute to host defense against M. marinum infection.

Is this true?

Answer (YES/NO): NO